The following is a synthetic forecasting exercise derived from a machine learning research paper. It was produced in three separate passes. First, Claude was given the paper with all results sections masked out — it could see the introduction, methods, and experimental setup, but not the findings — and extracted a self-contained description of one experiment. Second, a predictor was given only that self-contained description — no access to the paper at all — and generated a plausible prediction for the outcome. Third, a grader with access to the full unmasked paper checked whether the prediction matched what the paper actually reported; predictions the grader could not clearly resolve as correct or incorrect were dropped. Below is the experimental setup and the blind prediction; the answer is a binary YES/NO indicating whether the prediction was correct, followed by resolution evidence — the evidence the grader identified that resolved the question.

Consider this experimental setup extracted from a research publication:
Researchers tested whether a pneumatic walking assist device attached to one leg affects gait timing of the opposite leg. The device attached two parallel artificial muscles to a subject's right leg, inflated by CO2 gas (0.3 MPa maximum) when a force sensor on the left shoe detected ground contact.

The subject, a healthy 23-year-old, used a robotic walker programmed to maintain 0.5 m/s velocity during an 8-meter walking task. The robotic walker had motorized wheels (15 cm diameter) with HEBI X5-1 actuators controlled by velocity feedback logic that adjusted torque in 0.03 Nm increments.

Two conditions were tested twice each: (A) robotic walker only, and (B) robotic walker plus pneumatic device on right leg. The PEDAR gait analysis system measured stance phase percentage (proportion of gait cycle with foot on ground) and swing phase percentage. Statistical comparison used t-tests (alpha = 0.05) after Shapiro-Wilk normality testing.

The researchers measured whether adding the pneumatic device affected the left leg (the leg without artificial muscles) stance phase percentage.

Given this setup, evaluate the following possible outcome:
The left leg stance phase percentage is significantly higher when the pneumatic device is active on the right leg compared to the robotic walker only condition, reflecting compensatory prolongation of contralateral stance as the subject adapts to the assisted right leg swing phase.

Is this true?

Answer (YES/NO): NO